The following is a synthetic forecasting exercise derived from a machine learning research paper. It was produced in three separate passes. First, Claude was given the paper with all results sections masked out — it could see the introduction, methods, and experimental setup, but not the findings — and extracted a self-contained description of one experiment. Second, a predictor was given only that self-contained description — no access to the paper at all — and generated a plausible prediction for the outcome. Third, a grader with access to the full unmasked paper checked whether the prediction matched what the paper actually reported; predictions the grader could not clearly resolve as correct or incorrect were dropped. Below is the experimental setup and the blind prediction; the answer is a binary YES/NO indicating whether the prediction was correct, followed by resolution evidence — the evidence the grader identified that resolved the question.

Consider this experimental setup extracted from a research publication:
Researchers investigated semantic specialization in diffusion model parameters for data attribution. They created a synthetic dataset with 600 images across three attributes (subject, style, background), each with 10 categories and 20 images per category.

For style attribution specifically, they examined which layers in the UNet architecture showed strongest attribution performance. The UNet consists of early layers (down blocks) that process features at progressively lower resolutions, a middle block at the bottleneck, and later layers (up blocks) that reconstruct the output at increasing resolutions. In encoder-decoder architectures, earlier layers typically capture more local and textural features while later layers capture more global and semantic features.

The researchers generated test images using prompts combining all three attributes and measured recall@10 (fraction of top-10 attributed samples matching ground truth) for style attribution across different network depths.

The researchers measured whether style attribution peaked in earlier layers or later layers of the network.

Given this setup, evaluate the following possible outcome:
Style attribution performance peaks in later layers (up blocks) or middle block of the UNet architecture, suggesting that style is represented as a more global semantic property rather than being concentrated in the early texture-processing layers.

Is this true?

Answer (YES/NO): NO